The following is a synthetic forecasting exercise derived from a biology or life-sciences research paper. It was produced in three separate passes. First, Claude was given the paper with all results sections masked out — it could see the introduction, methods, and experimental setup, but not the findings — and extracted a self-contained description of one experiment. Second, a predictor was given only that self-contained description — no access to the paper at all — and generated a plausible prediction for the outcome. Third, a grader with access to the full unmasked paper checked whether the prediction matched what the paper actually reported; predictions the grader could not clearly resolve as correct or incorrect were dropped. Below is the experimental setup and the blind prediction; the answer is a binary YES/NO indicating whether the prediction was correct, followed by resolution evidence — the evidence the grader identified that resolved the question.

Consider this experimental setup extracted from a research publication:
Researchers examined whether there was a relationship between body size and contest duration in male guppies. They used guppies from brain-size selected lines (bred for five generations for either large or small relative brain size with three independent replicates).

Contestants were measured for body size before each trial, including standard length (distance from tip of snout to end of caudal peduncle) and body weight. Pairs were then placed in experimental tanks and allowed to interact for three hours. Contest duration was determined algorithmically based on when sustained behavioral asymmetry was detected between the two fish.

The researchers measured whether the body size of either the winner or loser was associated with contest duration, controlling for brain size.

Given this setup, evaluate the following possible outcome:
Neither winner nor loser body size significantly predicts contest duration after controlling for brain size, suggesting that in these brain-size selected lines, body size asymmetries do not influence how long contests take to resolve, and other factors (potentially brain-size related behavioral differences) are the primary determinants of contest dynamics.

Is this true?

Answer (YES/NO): YES